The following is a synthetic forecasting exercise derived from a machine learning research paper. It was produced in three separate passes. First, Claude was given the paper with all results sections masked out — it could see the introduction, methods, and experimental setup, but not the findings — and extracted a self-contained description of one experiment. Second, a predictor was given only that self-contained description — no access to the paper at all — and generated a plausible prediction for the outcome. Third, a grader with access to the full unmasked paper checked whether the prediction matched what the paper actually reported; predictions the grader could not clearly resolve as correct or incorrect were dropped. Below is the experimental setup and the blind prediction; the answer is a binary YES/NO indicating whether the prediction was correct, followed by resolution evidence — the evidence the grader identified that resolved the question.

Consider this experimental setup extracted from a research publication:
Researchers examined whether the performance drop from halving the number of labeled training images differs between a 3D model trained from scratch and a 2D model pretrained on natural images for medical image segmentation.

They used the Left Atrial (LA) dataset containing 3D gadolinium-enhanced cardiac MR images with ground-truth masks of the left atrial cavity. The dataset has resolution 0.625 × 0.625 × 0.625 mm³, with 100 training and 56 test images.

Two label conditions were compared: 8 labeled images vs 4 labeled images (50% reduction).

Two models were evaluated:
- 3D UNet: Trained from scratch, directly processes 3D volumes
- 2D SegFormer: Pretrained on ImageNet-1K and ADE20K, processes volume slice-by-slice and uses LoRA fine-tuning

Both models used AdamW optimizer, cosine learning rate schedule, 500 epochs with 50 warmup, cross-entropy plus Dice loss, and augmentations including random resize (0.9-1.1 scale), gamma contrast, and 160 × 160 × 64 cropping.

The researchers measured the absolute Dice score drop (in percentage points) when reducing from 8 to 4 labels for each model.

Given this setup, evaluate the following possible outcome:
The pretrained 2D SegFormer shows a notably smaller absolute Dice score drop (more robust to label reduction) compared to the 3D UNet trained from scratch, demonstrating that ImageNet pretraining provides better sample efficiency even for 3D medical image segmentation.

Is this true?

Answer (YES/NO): YES